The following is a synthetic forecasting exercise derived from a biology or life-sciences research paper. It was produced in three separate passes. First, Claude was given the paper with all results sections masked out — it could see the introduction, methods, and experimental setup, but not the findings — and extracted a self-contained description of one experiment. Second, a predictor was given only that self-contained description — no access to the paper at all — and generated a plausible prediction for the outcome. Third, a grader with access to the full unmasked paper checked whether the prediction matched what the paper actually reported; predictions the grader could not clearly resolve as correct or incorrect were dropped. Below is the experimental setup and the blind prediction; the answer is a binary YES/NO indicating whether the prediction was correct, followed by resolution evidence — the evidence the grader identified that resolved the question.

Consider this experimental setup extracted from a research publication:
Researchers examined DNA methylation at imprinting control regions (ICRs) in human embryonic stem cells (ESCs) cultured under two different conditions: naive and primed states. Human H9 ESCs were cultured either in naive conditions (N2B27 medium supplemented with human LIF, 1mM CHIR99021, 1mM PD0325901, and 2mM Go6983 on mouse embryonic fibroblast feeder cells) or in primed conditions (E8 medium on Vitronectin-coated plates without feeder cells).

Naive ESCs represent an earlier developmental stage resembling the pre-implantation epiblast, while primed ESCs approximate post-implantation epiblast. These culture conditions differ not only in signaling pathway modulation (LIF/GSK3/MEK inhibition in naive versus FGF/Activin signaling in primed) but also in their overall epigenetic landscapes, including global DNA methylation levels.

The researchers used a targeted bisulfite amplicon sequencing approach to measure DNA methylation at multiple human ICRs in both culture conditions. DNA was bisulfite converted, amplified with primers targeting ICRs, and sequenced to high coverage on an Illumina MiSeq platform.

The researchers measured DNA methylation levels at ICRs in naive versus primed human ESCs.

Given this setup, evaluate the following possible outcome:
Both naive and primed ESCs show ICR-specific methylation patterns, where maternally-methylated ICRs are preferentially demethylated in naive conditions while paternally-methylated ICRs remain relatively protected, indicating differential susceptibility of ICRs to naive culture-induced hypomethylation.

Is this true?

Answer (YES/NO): NO